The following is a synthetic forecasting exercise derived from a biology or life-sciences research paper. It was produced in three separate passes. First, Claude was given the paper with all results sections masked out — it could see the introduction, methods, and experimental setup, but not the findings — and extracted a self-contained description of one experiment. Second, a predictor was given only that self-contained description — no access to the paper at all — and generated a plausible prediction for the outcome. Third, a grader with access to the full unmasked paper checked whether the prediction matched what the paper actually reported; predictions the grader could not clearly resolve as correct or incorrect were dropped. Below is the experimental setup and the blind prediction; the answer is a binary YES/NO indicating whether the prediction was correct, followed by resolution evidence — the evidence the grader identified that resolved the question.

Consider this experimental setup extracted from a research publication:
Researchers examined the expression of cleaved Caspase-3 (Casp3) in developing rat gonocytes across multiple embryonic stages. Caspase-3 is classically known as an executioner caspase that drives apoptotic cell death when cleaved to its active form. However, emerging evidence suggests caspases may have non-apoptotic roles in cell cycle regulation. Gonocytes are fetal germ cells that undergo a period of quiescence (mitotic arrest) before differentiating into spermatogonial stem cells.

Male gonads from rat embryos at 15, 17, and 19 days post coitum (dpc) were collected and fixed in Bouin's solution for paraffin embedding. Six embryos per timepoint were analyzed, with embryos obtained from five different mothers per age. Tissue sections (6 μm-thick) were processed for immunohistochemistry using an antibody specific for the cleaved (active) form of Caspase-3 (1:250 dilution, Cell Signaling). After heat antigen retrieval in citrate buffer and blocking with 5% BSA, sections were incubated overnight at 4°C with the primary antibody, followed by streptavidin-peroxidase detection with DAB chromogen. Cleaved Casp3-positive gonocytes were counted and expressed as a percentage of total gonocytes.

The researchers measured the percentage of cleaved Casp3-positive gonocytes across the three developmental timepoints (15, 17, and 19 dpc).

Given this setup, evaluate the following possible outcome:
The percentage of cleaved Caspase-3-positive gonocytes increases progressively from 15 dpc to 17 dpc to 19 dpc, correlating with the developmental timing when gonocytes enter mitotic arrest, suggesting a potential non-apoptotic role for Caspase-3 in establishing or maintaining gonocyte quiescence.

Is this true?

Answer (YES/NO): YES